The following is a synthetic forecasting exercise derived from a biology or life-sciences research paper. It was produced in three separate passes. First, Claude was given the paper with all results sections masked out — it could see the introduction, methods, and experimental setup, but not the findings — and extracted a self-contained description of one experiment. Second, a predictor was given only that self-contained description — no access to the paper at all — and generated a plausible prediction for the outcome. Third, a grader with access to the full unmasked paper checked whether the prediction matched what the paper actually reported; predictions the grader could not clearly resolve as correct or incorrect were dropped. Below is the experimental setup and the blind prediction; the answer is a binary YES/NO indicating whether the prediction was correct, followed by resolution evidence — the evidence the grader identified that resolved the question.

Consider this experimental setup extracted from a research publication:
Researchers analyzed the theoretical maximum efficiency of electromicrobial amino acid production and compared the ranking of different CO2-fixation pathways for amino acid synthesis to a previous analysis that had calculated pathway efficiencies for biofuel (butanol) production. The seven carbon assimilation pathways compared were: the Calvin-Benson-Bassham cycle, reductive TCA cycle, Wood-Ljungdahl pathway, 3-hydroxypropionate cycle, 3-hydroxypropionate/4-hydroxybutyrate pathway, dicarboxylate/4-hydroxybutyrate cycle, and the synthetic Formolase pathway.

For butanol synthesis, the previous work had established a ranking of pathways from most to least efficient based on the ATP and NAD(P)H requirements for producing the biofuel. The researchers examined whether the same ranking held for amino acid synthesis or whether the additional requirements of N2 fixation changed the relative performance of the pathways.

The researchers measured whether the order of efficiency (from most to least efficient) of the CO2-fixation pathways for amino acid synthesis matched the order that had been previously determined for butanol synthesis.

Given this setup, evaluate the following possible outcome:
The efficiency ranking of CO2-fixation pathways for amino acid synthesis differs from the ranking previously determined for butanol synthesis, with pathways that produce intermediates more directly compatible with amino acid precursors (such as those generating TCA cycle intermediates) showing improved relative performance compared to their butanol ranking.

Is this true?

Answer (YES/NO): NO